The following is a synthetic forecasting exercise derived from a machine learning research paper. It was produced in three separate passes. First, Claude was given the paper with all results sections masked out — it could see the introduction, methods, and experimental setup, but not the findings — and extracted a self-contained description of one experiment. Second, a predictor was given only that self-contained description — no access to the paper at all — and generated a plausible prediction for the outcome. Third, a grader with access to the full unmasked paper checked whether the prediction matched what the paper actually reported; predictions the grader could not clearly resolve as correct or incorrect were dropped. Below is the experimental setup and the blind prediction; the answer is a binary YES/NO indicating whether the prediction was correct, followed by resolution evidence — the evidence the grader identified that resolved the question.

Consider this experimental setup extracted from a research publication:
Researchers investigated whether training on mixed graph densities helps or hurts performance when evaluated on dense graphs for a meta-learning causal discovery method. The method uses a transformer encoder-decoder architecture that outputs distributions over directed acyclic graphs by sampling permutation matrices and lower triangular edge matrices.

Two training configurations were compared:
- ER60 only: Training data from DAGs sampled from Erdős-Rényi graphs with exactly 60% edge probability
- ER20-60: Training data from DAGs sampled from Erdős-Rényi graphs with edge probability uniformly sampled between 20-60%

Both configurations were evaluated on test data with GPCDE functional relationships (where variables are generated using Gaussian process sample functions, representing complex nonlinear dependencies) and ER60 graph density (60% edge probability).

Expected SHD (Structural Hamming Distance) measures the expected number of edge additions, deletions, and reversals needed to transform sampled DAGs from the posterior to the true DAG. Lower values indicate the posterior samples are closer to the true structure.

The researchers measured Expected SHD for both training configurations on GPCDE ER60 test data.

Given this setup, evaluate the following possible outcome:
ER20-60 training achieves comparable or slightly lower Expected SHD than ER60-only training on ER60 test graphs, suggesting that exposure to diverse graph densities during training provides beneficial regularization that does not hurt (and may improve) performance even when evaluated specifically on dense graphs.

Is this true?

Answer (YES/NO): YES